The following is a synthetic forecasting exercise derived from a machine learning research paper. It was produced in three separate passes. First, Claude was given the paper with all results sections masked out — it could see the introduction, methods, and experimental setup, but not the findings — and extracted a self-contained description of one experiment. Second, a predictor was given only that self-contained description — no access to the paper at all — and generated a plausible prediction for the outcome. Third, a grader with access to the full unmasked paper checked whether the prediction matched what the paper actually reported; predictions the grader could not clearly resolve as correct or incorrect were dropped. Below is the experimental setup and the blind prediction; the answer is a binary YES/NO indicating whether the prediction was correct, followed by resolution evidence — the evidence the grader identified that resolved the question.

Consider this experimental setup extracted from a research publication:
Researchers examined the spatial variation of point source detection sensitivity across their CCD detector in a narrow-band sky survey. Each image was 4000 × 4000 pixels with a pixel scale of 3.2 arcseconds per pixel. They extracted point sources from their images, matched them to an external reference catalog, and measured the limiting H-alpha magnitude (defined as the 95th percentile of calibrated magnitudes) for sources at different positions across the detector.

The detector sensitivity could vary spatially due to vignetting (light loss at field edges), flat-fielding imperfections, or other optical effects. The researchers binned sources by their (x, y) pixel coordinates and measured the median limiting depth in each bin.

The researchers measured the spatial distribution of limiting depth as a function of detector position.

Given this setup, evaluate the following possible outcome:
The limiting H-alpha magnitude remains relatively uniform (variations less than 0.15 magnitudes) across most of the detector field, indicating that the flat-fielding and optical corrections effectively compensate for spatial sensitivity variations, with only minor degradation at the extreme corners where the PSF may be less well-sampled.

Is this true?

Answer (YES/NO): NO